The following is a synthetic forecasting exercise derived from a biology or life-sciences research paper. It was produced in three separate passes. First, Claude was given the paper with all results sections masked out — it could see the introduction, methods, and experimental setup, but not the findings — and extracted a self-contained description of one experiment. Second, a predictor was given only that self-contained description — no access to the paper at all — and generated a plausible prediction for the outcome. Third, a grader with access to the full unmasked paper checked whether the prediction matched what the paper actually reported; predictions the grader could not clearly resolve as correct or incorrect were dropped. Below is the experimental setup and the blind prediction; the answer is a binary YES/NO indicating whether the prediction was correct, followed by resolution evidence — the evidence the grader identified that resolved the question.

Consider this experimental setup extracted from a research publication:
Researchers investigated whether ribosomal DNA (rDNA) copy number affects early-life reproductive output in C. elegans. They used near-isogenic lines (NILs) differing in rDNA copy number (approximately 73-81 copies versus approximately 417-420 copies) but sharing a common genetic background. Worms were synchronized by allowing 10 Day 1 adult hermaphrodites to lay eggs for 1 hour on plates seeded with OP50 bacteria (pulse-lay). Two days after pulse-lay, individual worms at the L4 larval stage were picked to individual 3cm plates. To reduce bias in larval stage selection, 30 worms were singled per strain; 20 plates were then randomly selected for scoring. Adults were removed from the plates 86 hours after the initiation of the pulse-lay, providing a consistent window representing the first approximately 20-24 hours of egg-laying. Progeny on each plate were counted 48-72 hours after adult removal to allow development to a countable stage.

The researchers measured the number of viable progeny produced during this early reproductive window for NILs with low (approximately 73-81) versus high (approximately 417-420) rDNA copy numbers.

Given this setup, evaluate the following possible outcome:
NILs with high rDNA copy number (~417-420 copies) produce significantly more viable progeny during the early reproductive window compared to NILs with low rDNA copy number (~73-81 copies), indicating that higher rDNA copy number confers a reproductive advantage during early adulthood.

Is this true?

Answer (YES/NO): NO